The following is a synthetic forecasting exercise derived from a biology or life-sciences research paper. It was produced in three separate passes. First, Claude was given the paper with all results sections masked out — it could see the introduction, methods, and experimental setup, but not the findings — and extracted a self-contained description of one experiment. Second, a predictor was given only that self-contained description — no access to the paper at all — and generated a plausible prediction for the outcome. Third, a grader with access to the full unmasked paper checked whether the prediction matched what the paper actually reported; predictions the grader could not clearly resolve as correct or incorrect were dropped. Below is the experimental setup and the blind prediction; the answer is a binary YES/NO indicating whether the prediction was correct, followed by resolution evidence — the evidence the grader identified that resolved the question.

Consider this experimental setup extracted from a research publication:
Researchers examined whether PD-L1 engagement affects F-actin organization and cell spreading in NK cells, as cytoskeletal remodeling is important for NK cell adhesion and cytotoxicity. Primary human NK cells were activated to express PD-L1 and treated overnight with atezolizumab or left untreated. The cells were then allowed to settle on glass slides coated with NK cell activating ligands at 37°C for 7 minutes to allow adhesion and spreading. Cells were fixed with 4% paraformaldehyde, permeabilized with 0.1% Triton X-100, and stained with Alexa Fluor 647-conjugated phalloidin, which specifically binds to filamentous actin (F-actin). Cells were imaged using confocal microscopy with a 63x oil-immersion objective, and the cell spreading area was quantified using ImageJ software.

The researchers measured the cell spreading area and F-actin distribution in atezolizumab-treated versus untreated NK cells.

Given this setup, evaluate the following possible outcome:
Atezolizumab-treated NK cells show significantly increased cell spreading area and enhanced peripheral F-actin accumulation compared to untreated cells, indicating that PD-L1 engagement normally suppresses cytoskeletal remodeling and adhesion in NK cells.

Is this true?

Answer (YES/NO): NO